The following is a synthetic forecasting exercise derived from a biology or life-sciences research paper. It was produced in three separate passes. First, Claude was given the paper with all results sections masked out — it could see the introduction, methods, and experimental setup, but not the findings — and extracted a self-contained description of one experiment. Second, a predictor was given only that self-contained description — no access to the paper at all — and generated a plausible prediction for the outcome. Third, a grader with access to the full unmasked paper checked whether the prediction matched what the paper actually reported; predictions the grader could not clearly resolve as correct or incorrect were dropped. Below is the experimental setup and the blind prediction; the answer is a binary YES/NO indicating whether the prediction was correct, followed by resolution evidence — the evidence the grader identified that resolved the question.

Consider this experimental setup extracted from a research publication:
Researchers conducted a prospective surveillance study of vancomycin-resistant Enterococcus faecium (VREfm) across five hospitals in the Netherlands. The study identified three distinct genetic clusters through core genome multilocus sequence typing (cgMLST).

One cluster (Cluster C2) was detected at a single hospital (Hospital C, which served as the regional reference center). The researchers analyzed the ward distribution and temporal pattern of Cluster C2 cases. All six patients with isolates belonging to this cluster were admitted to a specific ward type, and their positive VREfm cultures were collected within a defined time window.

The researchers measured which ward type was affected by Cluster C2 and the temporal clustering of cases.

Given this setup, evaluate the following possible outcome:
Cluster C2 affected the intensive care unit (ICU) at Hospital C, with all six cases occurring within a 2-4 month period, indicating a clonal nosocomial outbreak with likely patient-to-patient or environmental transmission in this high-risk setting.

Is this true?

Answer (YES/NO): NO